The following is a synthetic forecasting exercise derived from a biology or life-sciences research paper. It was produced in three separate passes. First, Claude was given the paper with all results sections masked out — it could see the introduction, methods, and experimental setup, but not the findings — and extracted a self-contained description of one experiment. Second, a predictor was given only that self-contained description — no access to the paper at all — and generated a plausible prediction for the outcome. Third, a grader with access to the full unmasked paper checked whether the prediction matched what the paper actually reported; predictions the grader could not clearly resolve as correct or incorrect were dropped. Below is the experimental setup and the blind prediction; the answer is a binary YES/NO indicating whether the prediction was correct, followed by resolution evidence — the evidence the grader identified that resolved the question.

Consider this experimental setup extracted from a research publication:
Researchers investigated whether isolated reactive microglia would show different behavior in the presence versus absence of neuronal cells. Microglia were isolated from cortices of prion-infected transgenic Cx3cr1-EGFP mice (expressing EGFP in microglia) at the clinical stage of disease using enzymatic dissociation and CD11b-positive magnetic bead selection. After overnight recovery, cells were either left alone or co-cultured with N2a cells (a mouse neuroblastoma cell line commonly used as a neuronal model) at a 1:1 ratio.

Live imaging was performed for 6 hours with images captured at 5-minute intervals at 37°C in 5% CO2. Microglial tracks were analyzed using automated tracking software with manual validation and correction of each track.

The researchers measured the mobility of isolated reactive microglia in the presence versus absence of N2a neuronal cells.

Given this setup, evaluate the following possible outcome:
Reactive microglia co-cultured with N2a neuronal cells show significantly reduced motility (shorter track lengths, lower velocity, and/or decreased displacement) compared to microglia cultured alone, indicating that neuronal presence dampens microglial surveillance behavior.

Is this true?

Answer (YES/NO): NO